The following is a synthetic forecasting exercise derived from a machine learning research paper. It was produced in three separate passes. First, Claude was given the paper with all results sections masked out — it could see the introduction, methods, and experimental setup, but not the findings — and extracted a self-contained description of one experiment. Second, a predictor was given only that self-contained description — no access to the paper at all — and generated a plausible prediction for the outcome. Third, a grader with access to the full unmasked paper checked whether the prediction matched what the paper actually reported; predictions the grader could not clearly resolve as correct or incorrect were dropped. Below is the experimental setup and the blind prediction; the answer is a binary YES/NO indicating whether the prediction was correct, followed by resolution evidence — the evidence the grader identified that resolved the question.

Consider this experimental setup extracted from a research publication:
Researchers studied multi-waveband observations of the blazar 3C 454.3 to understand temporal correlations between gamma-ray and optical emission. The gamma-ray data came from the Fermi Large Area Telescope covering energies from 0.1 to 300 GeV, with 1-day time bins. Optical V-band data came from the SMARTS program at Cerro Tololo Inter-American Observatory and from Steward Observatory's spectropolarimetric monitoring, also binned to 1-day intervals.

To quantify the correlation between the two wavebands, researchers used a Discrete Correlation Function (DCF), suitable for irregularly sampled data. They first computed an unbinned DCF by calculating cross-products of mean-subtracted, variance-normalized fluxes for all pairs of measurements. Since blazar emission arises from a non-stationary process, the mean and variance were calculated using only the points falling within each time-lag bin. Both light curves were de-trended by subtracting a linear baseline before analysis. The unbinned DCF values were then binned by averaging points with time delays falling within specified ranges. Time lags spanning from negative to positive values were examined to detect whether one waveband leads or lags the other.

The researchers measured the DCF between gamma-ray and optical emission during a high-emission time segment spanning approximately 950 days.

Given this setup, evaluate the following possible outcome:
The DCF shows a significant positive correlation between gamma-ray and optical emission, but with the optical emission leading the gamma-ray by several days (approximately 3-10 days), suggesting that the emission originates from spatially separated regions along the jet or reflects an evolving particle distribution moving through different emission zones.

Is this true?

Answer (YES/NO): NO